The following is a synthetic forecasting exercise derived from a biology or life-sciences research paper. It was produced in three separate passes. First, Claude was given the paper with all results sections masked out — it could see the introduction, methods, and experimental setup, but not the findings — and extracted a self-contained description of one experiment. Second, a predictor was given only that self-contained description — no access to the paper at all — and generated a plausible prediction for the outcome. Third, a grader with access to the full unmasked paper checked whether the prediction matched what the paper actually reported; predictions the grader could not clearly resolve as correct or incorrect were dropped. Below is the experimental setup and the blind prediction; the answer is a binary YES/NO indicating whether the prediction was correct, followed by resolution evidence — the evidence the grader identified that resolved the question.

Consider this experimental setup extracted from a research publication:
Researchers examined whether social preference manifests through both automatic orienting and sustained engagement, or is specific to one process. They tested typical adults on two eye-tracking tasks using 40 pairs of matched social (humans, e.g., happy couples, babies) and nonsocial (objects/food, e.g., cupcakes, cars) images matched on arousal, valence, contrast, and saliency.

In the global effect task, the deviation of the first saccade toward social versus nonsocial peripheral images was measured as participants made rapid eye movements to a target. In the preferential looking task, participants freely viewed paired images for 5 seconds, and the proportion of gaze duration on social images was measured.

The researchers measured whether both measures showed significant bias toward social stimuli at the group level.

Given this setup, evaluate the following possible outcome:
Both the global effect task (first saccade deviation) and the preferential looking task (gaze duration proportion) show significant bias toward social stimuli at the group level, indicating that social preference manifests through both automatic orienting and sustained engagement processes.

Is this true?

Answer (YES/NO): YES